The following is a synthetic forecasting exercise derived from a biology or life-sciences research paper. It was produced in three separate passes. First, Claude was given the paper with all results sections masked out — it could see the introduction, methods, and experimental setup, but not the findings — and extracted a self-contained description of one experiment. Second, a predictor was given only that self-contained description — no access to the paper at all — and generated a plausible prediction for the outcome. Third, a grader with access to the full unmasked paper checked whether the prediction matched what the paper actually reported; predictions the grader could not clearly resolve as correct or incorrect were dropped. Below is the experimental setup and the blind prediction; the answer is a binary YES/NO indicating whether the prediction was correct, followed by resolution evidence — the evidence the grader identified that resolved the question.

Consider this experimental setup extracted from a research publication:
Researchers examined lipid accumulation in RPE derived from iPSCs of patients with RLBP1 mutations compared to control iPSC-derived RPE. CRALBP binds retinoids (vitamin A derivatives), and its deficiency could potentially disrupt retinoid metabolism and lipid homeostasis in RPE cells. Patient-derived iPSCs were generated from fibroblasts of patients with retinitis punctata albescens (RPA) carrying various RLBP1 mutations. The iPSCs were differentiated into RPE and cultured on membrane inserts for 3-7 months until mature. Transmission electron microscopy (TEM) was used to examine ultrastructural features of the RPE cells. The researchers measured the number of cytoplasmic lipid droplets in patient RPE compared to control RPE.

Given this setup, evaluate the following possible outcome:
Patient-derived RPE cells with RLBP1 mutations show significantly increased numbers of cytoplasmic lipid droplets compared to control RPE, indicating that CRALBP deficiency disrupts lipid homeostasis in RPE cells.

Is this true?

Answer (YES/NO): YES